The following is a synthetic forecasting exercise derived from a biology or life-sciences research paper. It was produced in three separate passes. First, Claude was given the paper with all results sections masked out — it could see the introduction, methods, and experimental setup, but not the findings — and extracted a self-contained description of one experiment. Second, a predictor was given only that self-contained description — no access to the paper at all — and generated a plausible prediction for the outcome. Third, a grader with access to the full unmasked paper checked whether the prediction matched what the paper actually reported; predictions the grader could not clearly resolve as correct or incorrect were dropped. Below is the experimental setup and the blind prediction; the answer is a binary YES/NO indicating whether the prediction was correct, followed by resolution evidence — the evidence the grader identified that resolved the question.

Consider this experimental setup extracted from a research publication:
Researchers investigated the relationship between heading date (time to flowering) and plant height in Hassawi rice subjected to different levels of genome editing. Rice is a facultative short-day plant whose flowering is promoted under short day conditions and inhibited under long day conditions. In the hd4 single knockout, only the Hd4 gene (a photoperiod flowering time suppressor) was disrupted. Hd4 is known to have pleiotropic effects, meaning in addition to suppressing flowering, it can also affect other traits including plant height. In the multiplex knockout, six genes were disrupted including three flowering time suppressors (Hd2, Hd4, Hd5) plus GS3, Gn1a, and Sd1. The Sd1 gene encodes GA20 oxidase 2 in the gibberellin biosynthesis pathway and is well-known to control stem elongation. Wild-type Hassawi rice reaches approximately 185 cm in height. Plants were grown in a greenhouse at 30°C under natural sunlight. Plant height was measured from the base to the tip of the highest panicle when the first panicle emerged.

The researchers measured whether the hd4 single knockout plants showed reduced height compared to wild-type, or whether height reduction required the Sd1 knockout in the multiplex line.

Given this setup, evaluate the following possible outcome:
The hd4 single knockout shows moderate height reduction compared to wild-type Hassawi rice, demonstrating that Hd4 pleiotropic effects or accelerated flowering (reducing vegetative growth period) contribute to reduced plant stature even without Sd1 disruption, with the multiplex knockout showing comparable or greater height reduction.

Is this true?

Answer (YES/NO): YES